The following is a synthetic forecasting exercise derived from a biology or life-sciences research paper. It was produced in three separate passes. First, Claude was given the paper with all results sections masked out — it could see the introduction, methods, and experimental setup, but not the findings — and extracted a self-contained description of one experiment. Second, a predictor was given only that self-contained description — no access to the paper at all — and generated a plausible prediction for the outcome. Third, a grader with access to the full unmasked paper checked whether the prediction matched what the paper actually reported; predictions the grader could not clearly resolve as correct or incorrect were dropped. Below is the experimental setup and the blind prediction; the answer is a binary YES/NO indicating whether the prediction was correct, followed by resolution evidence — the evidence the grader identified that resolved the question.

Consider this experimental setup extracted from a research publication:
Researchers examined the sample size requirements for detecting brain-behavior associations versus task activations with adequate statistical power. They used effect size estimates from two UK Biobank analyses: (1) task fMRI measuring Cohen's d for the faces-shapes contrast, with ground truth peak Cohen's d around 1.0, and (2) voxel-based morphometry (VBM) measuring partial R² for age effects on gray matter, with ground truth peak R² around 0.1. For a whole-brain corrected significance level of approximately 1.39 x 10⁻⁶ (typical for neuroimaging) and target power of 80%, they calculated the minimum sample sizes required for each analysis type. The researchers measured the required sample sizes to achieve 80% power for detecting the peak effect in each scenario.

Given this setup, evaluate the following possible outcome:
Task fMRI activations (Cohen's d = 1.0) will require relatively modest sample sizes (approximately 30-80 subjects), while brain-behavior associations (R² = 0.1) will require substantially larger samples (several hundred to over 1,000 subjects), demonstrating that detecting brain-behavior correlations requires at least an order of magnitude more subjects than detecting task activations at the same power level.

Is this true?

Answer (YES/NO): NO